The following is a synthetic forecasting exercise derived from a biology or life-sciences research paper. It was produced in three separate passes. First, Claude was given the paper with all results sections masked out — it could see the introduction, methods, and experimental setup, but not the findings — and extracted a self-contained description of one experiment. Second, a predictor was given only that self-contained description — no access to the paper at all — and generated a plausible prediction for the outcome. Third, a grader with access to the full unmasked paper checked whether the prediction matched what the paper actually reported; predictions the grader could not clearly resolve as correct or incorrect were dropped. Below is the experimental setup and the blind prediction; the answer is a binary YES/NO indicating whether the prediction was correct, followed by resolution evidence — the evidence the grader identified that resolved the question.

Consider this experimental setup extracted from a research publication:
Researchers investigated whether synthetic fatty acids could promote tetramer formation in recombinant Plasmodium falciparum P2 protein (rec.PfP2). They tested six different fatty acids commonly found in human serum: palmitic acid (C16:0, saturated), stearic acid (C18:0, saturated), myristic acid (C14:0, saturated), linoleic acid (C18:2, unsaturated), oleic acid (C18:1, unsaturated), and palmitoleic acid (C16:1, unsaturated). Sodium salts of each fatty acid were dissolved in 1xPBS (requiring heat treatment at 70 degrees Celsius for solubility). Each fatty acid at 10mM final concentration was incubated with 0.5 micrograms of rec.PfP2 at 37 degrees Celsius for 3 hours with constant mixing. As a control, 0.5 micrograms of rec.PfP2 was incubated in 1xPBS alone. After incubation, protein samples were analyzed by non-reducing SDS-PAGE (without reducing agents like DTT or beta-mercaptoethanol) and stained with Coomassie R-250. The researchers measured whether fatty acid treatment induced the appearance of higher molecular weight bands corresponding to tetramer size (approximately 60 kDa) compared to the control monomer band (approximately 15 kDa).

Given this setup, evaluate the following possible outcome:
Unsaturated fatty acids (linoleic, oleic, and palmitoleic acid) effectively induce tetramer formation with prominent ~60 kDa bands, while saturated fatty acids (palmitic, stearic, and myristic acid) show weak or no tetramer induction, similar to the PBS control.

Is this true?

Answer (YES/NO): NO